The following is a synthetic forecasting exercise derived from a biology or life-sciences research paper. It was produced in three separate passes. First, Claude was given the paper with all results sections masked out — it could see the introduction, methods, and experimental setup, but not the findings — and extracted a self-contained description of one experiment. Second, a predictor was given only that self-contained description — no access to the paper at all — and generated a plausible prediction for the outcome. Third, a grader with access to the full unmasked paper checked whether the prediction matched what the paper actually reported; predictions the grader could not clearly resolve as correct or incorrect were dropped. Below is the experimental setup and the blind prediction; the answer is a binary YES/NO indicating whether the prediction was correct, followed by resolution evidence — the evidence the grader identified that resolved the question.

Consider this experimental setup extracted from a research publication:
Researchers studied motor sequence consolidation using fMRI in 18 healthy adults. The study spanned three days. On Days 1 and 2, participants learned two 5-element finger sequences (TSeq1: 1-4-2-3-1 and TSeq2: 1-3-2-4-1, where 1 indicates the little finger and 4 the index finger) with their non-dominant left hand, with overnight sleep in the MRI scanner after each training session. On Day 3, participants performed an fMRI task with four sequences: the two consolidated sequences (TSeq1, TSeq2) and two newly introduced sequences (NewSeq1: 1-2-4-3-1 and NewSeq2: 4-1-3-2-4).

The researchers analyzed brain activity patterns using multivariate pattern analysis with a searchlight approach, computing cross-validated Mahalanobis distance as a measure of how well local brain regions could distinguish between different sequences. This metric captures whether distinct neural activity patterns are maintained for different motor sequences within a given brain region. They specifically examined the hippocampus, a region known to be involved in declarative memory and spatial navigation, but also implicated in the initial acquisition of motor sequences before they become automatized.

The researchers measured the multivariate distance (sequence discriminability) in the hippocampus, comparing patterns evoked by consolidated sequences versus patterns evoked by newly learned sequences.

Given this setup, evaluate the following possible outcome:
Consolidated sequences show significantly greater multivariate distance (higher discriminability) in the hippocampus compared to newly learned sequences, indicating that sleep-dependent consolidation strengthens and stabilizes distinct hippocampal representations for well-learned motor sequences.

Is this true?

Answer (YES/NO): NO